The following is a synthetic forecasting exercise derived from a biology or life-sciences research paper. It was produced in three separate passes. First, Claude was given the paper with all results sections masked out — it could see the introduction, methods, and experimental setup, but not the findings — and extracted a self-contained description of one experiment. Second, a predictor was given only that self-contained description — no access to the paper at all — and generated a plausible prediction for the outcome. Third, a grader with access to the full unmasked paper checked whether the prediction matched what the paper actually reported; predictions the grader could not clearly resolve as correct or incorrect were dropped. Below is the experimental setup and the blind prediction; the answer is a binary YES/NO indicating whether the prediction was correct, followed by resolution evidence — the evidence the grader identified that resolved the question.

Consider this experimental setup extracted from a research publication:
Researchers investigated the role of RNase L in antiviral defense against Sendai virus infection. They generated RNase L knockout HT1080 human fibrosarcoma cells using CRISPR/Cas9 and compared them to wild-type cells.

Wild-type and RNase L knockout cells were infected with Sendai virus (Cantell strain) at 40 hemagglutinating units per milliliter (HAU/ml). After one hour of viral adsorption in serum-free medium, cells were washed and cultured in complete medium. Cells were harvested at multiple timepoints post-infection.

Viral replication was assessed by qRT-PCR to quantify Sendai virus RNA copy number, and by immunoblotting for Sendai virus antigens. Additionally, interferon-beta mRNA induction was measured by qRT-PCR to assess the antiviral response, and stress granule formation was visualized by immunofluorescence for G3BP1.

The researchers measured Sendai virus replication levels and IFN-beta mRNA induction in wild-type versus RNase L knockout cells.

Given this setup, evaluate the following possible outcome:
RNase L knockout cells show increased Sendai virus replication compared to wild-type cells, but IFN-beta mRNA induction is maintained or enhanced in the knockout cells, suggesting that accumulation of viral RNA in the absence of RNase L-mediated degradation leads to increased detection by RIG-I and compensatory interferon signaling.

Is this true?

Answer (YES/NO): NO